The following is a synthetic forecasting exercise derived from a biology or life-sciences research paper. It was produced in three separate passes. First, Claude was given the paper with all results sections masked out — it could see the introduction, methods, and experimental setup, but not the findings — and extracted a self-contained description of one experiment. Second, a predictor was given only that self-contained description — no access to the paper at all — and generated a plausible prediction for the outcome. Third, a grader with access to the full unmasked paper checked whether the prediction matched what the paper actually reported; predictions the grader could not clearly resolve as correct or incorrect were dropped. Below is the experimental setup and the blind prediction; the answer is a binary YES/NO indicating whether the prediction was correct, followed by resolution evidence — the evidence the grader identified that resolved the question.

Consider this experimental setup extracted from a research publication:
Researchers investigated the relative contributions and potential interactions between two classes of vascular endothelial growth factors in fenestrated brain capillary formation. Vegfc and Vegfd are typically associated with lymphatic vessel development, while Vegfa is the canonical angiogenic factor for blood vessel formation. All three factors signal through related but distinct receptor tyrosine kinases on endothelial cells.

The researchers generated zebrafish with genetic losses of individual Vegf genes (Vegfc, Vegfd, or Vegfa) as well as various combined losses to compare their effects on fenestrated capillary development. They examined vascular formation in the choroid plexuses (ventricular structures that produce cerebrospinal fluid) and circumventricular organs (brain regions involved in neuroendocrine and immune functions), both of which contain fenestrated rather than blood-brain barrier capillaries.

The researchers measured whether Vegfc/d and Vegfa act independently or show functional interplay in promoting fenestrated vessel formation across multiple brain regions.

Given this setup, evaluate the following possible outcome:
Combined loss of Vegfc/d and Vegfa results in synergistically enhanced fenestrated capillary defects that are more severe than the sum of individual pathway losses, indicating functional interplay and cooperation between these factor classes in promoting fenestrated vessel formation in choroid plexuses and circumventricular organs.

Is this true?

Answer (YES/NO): YES